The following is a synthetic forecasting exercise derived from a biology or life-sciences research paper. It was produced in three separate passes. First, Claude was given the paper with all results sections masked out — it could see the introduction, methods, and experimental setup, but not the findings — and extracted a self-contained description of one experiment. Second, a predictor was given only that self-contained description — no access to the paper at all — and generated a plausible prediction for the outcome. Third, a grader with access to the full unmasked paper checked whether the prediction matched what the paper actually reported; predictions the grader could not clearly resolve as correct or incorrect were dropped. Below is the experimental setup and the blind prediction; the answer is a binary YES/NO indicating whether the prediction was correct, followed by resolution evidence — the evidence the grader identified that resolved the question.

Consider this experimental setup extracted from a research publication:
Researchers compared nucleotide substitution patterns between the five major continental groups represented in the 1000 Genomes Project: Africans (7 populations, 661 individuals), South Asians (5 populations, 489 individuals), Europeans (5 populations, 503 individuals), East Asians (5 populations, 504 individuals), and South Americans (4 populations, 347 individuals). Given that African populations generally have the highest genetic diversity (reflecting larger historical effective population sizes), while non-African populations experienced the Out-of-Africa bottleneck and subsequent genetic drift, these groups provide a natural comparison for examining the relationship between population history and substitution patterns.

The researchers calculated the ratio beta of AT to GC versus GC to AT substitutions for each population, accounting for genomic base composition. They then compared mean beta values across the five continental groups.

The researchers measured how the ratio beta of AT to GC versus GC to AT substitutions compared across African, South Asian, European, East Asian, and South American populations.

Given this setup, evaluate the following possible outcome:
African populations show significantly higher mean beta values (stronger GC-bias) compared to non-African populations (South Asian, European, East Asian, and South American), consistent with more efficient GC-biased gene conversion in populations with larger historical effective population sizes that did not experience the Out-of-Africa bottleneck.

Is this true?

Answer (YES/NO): YES